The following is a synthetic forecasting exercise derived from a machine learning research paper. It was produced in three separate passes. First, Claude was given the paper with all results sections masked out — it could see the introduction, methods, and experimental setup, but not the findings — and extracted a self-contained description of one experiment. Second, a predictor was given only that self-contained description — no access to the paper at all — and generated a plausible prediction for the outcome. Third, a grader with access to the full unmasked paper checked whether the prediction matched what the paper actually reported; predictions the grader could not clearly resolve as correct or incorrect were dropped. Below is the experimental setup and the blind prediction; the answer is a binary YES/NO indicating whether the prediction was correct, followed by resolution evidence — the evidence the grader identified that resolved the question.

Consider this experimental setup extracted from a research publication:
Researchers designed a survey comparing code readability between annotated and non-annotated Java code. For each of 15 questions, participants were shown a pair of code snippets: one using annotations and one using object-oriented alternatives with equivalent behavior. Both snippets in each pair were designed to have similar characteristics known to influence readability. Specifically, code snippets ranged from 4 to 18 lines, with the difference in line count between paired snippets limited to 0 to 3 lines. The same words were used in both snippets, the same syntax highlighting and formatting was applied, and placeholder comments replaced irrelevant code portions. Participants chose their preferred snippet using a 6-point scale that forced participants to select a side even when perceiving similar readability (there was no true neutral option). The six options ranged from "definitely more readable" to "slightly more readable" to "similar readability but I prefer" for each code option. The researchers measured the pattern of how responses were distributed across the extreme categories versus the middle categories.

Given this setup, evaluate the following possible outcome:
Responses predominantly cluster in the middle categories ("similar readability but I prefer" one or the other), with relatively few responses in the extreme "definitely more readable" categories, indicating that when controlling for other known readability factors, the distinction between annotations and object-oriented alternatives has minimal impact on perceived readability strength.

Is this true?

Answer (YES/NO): NO